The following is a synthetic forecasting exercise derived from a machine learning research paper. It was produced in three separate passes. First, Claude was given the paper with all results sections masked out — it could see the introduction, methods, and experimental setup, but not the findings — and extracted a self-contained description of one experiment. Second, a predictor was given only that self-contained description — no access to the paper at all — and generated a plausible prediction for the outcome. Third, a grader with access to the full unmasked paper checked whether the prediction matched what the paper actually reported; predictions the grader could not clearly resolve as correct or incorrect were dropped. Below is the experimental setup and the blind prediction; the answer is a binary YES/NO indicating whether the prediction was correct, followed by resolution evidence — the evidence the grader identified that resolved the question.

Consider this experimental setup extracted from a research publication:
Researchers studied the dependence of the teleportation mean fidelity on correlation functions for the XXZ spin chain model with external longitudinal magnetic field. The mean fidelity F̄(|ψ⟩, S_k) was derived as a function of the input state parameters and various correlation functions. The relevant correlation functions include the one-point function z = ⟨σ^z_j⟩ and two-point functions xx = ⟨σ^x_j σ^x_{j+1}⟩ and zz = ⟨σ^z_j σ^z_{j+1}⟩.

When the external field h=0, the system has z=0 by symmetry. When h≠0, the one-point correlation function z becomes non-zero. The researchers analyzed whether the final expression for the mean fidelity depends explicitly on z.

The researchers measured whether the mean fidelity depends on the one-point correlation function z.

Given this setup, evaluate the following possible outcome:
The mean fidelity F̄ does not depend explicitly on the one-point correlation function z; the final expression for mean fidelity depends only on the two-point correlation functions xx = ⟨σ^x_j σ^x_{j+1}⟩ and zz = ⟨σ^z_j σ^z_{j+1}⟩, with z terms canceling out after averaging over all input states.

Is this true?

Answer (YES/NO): NO